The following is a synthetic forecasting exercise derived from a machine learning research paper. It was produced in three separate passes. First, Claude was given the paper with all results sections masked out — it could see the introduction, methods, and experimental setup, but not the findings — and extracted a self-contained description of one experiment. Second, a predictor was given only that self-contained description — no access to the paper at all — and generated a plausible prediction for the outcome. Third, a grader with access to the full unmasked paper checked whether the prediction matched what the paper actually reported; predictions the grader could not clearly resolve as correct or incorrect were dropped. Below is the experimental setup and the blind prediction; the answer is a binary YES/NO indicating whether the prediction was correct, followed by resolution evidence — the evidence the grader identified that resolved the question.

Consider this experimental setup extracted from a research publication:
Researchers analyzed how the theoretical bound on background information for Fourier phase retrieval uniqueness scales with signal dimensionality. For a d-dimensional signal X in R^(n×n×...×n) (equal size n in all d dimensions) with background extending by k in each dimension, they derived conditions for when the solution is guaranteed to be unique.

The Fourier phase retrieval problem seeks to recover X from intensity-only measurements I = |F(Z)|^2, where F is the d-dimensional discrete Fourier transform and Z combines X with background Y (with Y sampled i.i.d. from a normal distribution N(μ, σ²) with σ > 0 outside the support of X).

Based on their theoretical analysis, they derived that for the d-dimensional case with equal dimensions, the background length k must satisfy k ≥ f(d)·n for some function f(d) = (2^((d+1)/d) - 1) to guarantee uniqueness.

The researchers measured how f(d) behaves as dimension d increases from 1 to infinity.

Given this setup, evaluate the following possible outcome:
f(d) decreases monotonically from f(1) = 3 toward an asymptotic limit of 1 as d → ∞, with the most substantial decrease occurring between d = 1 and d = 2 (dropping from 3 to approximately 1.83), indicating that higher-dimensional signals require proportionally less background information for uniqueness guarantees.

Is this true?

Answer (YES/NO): NO